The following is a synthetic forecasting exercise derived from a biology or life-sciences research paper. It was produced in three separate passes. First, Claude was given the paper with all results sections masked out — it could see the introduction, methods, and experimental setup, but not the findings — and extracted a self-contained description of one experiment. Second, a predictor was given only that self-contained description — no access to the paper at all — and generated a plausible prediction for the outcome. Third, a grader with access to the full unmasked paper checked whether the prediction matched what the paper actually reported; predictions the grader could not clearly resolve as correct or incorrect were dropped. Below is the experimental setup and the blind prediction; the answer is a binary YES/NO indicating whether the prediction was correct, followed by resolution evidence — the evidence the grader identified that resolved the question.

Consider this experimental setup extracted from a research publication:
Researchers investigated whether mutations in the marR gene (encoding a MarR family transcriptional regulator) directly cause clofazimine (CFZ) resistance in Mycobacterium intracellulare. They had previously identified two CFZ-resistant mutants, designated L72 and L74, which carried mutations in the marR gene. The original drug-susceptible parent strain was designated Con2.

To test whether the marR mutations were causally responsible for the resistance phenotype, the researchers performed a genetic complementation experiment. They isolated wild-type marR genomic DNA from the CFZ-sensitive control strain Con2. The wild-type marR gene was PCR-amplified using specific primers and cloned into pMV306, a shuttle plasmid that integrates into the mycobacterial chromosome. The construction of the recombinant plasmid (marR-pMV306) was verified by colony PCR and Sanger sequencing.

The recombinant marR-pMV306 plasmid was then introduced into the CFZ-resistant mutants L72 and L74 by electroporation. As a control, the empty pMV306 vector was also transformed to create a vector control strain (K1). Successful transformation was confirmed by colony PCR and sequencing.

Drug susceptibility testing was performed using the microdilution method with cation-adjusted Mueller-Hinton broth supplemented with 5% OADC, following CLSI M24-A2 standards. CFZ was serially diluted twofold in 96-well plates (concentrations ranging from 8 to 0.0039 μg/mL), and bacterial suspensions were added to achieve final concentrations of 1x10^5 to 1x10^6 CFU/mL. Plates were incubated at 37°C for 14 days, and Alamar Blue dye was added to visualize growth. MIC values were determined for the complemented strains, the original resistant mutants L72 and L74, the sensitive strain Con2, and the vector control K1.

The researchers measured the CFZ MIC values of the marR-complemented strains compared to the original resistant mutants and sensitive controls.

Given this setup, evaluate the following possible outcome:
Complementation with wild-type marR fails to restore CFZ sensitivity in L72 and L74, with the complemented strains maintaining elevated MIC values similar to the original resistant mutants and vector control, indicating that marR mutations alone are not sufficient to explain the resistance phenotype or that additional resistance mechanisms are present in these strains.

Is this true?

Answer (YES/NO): NO